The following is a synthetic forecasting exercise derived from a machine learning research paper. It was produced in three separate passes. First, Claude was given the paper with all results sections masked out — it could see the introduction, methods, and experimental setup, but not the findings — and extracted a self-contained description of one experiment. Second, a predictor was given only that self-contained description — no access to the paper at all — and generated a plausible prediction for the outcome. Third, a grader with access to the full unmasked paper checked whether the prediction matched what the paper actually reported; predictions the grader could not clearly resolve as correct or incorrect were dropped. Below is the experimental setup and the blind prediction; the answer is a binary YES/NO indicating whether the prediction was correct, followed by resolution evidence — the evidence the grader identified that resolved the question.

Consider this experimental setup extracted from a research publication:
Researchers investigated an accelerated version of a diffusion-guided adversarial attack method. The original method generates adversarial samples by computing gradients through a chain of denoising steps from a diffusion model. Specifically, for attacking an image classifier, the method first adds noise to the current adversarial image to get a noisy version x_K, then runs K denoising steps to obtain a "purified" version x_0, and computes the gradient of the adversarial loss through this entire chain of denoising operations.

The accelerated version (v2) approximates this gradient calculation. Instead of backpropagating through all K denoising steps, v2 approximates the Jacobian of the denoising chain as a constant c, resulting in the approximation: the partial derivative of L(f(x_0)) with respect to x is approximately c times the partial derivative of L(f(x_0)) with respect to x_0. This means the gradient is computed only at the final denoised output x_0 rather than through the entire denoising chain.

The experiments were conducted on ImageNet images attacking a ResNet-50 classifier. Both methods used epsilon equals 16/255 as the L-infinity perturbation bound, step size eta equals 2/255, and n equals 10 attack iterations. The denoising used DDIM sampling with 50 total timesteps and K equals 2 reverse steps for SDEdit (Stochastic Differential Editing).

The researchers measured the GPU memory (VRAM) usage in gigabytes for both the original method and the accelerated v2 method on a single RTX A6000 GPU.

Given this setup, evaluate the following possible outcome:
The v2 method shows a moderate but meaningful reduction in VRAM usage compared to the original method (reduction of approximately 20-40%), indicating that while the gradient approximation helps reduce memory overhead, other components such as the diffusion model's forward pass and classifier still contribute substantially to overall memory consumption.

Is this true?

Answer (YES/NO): NO